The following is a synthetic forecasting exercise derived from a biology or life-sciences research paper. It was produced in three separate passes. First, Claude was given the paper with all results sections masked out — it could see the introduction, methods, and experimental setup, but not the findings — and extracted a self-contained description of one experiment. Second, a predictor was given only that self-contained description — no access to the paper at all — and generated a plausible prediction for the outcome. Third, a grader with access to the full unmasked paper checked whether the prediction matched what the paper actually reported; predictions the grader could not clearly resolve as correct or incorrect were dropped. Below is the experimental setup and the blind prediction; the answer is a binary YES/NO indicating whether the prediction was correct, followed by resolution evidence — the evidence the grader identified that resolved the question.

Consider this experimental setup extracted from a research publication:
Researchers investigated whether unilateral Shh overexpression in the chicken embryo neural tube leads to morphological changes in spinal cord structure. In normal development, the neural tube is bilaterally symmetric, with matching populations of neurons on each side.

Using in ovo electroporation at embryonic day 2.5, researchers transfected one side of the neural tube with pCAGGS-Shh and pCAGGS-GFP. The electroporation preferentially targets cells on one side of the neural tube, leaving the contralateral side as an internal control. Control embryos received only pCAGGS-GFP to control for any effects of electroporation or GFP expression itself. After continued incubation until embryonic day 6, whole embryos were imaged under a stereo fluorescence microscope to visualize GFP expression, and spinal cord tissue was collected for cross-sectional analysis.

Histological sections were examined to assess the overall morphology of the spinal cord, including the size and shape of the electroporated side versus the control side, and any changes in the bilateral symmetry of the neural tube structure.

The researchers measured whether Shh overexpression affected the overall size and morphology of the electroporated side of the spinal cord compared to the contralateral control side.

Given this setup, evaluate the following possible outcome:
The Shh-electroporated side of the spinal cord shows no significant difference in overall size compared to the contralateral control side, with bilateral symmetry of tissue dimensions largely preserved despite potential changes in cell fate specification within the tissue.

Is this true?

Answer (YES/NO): NO